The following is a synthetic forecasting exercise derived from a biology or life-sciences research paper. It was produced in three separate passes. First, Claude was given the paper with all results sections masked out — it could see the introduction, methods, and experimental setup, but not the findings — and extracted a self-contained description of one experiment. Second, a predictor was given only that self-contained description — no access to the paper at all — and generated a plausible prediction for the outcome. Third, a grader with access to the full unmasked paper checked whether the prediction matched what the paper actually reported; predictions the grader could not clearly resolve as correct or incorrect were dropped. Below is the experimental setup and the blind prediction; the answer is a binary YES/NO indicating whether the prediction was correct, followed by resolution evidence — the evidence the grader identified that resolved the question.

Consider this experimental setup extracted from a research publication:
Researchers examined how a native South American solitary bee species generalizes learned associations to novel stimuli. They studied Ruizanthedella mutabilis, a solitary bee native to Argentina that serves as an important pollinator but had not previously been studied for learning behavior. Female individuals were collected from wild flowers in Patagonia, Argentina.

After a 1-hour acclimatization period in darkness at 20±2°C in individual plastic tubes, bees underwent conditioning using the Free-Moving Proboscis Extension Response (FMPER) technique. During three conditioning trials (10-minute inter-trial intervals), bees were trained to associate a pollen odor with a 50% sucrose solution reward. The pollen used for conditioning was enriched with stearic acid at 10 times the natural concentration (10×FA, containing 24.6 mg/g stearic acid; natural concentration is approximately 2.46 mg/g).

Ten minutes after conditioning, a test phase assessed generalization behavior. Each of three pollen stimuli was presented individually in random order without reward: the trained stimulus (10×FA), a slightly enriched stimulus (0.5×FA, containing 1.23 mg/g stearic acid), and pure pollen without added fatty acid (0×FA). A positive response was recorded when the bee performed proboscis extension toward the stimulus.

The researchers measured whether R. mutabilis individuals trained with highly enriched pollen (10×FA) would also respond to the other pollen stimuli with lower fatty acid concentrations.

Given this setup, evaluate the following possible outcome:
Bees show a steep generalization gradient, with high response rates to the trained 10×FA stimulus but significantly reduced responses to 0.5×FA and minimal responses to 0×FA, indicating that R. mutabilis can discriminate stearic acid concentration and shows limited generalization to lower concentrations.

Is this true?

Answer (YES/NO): NO